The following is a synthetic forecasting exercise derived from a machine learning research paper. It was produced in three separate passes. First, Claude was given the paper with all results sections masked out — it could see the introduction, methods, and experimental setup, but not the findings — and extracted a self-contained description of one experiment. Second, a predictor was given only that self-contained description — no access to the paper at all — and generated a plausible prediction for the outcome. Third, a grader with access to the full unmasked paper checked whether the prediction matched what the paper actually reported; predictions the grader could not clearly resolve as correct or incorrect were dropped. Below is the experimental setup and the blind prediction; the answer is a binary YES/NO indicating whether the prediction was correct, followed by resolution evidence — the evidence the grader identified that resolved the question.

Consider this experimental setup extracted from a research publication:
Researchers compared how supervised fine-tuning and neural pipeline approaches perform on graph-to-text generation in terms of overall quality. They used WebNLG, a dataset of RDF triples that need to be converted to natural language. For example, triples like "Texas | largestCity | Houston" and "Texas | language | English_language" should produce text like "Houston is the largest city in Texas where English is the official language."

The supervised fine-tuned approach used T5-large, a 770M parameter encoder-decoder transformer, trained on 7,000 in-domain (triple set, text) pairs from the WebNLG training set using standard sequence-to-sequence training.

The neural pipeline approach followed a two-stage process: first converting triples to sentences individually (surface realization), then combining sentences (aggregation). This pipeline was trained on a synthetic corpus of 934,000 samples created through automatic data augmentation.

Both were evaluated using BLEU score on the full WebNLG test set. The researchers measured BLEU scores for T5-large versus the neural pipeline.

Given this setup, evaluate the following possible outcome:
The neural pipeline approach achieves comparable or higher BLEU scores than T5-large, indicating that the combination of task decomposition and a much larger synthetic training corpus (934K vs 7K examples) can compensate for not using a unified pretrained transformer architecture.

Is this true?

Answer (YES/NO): NO